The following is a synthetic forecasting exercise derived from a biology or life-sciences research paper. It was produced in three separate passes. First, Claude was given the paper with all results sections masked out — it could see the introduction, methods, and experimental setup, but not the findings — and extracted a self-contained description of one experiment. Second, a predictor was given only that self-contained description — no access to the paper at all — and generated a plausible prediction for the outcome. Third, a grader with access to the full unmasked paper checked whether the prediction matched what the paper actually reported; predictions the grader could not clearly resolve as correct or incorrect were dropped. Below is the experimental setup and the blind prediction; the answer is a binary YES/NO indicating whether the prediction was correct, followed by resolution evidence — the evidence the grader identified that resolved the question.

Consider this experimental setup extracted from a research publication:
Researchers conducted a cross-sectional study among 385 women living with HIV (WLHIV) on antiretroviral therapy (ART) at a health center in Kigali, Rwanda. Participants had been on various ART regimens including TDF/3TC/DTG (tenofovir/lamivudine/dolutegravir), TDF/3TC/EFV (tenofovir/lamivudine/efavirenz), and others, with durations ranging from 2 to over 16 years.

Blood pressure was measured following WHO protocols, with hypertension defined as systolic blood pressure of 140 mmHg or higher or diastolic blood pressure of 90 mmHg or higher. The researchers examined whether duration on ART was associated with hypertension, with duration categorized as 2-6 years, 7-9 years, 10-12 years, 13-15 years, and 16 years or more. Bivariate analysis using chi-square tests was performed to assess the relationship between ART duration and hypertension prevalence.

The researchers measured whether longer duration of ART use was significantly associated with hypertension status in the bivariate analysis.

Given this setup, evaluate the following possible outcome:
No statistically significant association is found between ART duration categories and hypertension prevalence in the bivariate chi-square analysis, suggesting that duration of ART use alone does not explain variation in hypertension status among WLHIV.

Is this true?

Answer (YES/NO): NO